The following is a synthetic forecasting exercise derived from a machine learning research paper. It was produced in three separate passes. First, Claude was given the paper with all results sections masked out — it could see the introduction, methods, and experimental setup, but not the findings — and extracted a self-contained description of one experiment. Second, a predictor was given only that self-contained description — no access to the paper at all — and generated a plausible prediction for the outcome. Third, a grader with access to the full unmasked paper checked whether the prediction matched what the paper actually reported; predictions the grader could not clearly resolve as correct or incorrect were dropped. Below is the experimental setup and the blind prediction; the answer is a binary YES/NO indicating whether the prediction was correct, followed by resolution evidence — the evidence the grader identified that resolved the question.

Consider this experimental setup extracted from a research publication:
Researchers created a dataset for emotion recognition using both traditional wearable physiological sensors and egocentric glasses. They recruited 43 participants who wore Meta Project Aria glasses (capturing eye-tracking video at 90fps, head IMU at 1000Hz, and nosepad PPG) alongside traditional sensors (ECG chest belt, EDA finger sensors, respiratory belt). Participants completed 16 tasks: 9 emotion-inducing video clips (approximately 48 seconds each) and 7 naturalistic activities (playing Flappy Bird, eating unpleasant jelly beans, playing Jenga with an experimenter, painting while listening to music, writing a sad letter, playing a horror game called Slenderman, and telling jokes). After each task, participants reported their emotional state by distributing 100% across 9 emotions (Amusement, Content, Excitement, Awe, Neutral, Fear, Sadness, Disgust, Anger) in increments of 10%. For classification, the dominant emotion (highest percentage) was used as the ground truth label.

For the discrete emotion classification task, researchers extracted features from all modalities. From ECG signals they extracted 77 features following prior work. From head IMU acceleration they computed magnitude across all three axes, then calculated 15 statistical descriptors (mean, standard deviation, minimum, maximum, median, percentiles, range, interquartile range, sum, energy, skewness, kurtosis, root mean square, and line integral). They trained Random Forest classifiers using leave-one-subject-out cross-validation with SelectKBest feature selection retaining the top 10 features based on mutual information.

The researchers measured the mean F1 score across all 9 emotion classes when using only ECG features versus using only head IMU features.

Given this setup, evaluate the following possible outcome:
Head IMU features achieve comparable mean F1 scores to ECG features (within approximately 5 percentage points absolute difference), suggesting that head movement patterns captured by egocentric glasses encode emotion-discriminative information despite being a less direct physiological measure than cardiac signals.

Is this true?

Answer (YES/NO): NO